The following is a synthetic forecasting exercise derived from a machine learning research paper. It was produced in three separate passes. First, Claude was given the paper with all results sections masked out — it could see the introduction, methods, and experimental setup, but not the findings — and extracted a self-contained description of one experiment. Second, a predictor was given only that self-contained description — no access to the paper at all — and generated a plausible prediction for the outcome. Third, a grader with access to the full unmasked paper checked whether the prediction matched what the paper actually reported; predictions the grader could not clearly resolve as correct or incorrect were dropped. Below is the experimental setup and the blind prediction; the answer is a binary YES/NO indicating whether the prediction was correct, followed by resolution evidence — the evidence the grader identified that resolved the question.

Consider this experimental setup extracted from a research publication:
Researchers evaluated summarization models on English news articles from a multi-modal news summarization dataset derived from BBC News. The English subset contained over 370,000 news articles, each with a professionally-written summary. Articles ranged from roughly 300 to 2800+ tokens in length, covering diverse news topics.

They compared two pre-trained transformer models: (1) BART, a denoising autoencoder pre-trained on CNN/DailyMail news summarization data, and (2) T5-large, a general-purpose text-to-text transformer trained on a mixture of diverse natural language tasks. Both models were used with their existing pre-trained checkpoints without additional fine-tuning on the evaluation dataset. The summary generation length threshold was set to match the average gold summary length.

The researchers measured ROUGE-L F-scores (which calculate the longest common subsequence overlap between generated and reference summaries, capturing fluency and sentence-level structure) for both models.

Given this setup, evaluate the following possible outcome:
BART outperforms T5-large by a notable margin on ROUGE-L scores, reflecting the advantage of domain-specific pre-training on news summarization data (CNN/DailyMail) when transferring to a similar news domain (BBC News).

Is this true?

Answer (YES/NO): NO